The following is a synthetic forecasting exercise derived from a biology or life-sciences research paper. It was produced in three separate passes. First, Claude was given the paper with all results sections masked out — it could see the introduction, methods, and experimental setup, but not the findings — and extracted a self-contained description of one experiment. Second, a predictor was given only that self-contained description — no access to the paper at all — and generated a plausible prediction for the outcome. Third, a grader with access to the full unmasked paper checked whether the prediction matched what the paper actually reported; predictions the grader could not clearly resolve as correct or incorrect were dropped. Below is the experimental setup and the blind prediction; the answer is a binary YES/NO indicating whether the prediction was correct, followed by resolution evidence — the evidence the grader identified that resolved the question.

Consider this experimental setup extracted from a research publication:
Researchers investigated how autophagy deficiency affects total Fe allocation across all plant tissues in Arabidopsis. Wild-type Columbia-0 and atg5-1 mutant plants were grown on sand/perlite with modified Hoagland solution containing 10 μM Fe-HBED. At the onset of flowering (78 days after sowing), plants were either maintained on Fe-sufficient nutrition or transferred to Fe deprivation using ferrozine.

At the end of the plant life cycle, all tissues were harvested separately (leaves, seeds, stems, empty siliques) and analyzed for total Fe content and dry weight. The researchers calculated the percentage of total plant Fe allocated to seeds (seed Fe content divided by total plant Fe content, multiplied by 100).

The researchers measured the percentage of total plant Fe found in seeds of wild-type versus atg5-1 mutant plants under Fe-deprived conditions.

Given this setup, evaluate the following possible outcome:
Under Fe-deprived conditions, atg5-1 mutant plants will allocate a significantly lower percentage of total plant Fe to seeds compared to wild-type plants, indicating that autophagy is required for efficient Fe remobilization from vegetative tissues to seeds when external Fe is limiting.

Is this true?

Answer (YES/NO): YES